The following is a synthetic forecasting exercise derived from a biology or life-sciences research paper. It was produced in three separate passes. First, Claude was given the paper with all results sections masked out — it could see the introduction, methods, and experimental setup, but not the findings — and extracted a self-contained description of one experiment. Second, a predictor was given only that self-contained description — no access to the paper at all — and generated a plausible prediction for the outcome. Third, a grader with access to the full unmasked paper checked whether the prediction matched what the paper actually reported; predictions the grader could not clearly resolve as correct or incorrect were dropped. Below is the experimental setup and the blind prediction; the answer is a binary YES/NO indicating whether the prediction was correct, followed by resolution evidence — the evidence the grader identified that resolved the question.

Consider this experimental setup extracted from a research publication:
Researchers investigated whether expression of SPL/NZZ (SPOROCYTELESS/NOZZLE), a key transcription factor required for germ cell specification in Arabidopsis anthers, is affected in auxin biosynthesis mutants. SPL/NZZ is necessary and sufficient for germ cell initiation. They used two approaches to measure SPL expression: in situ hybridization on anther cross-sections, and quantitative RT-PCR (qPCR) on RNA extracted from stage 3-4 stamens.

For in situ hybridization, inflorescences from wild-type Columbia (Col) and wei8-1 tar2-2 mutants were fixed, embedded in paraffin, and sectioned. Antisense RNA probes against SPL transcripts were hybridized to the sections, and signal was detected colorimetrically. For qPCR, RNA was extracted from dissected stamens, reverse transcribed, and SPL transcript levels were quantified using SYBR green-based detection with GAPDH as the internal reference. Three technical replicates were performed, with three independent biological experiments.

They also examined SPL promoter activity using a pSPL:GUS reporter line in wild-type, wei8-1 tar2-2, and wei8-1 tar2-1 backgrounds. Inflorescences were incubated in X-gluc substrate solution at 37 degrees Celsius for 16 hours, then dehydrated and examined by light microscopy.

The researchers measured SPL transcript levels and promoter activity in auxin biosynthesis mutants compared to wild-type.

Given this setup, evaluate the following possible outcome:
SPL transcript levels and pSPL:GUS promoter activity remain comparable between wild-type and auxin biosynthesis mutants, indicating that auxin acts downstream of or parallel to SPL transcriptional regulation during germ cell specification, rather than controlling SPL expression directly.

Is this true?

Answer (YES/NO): NO